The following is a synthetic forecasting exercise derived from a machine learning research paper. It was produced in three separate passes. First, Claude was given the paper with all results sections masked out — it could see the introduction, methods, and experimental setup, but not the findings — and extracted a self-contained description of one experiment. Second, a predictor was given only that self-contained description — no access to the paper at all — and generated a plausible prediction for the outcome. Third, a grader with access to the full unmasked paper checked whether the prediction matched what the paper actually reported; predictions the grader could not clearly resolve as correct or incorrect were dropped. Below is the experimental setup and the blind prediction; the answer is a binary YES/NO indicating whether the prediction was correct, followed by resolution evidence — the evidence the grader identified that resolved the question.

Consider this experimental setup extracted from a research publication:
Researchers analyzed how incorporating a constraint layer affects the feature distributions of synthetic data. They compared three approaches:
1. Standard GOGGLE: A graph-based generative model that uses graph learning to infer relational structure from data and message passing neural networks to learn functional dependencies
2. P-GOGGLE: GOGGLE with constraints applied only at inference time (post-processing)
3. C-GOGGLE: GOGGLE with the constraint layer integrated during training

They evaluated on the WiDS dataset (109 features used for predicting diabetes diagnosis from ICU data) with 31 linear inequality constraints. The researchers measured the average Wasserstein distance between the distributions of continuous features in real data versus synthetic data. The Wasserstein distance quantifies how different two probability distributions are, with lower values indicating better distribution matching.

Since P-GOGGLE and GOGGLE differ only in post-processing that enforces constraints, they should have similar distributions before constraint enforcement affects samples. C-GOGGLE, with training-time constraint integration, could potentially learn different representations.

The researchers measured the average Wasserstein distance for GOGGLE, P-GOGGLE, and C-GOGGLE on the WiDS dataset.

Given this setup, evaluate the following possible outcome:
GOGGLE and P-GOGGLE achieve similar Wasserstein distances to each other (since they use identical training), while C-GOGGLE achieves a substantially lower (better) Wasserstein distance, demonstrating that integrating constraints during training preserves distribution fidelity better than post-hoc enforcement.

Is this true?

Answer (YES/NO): YES